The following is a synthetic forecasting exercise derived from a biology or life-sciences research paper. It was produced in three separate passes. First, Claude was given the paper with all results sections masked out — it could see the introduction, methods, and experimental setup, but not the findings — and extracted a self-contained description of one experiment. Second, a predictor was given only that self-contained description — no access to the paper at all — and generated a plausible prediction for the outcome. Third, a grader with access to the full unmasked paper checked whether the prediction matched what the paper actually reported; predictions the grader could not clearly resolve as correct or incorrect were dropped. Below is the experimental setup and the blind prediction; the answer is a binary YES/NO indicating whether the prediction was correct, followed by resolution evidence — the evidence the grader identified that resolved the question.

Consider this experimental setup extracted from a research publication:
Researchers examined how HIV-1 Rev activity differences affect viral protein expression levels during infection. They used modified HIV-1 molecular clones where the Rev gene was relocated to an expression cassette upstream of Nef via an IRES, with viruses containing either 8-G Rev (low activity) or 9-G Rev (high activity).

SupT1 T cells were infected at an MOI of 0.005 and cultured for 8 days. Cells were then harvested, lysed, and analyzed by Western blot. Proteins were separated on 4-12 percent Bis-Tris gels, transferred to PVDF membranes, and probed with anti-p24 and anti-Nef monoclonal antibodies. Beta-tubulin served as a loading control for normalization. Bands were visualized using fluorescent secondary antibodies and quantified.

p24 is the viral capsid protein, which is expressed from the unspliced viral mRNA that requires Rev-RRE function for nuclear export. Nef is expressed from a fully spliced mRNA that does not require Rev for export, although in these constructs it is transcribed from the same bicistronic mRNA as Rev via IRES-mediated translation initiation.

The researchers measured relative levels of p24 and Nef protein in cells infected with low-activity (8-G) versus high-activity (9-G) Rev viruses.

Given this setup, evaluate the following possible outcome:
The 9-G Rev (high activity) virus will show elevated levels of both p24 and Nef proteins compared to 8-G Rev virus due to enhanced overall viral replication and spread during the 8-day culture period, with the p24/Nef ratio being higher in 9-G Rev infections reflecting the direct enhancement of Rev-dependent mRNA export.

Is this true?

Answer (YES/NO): NO